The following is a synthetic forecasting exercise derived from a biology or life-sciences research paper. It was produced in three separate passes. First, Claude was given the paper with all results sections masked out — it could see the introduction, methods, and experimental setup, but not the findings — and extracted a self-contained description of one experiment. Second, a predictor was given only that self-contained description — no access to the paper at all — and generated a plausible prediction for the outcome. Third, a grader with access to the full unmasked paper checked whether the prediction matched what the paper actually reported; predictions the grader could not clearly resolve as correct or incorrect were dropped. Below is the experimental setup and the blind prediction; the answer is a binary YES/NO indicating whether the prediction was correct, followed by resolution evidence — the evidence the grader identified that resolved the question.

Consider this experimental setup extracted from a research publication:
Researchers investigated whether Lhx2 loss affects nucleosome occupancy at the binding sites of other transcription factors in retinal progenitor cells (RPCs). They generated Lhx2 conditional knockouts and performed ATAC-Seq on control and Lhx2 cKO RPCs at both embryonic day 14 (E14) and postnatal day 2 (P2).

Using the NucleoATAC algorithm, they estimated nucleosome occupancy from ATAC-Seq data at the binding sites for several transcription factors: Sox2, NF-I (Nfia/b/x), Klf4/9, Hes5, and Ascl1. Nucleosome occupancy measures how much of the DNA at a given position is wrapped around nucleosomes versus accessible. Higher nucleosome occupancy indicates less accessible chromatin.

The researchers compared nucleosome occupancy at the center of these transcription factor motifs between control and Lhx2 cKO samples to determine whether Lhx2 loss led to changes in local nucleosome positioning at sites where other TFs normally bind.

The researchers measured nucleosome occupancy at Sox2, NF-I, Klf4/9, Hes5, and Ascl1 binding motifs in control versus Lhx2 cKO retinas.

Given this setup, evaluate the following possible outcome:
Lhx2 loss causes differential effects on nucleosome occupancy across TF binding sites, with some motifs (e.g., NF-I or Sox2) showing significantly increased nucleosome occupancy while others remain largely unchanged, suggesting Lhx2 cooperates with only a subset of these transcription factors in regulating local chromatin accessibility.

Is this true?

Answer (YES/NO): NO